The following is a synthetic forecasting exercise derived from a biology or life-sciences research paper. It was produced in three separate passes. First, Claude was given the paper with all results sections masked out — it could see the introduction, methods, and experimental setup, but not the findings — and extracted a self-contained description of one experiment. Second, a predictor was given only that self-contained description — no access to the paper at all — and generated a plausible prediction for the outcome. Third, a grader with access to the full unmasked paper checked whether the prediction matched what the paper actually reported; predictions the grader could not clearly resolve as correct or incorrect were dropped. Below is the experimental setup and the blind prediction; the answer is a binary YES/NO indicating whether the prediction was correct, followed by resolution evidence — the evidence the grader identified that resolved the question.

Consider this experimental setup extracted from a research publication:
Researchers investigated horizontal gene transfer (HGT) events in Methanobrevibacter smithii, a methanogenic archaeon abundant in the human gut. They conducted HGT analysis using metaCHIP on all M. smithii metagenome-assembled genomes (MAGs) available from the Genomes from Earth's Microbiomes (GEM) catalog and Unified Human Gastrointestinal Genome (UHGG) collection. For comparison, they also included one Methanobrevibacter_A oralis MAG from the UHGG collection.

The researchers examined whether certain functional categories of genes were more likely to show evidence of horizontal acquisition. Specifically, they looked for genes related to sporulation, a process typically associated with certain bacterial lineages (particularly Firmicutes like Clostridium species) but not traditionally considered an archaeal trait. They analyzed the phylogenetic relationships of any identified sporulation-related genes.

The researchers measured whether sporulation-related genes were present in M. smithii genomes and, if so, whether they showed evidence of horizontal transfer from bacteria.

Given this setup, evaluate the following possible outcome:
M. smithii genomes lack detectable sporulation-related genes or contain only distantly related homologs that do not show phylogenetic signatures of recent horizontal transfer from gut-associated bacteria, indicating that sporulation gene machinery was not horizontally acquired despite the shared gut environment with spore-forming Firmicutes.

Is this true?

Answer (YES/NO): NO